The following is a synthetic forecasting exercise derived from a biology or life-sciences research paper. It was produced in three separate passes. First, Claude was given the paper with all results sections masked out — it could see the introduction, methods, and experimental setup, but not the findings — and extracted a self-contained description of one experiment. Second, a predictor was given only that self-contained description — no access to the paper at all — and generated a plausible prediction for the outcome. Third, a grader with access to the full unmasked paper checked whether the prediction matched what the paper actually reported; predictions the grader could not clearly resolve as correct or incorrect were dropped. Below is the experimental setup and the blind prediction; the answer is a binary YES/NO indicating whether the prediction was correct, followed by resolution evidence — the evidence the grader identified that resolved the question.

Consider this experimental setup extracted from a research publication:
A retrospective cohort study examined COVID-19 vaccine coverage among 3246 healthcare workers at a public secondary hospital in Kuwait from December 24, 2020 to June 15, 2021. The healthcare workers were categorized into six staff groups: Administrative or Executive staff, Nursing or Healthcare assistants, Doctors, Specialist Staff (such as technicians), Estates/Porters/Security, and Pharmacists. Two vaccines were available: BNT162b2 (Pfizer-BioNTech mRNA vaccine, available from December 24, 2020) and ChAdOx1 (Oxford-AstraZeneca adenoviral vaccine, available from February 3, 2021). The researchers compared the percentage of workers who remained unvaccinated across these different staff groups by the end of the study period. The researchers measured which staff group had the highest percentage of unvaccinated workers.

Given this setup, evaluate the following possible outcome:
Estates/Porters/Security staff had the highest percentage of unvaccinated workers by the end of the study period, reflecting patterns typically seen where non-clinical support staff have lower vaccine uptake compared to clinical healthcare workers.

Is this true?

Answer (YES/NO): NO